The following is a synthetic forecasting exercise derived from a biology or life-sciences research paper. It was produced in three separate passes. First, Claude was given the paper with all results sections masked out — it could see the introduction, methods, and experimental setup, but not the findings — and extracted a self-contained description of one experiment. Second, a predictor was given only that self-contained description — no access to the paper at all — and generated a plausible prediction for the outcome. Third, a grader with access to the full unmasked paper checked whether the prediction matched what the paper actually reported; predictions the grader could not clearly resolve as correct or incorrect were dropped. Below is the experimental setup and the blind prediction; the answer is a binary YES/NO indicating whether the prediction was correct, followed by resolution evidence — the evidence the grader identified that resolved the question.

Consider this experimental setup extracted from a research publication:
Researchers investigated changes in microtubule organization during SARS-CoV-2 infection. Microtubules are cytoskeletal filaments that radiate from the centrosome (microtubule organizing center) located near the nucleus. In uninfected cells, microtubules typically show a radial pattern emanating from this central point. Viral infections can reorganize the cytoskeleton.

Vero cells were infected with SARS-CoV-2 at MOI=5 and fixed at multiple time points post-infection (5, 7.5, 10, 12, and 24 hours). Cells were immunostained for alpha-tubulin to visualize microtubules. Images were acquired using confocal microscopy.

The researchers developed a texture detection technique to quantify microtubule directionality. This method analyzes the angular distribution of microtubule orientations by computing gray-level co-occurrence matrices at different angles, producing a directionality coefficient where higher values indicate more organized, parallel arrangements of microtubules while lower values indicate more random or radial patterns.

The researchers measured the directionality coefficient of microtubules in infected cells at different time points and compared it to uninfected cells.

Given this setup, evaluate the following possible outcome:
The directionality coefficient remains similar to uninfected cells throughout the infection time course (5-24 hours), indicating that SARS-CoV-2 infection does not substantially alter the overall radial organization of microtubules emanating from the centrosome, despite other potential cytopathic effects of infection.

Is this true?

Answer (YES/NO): NO